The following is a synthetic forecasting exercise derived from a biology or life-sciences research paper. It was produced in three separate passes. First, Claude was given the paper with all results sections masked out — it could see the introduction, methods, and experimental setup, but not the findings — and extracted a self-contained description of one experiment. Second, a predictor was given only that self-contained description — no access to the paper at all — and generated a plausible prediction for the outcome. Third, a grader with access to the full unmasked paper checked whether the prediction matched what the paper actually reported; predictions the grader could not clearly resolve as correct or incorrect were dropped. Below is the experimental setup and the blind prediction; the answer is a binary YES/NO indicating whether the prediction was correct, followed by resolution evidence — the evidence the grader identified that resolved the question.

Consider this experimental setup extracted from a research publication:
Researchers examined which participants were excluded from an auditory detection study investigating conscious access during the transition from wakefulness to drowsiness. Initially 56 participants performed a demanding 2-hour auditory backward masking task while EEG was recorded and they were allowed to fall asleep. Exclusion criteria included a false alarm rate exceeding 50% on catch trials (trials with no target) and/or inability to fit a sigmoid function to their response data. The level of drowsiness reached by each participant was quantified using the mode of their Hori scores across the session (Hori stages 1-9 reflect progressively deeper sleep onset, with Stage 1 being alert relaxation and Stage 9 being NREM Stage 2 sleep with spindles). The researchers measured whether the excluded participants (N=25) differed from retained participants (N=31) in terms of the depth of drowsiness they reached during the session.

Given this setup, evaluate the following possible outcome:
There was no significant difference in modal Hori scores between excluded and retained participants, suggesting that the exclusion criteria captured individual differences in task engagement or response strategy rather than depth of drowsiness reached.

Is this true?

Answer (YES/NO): NO